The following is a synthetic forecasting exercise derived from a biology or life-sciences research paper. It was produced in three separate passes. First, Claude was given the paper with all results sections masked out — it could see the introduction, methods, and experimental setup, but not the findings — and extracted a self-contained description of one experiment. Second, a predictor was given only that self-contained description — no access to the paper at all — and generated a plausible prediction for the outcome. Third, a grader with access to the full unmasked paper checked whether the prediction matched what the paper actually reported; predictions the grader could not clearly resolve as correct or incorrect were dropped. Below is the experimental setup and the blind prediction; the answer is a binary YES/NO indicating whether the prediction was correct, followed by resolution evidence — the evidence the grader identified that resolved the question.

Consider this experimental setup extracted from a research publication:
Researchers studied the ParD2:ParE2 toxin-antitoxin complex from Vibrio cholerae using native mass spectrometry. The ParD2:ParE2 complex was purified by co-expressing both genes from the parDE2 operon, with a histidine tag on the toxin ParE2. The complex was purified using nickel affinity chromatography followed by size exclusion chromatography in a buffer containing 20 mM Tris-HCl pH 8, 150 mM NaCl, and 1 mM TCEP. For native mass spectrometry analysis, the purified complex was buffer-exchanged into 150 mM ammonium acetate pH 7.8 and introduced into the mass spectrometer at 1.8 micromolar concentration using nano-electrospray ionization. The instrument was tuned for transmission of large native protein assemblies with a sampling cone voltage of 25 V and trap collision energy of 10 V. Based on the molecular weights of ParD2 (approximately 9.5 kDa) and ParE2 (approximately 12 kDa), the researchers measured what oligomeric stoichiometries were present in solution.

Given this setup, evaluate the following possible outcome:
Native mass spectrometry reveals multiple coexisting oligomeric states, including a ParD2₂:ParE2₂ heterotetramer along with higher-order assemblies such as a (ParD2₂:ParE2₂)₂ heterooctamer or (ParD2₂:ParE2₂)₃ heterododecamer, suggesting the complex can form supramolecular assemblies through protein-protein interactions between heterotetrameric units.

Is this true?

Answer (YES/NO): NO